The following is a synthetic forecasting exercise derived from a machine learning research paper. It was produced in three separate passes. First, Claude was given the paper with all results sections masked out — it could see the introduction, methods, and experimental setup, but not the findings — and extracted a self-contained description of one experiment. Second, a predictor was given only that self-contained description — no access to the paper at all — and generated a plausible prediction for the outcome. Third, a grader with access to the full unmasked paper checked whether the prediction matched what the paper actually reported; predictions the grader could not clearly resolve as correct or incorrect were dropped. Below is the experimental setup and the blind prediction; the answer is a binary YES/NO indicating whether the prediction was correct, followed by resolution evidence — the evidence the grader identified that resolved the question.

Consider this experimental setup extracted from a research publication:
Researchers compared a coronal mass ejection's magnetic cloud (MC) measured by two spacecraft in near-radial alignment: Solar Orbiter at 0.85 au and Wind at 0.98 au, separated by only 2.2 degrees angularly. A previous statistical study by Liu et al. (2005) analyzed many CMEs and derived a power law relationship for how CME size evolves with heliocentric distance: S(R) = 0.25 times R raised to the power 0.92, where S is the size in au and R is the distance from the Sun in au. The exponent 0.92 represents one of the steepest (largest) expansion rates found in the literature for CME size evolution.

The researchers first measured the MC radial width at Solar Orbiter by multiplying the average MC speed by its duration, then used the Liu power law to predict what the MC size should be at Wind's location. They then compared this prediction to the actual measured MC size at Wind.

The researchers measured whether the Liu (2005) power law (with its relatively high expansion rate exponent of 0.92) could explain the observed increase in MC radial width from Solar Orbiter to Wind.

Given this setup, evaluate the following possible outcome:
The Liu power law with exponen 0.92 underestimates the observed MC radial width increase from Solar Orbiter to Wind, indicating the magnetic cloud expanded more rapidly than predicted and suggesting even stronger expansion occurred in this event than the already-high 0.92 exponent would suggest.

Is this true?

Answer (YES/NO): YES